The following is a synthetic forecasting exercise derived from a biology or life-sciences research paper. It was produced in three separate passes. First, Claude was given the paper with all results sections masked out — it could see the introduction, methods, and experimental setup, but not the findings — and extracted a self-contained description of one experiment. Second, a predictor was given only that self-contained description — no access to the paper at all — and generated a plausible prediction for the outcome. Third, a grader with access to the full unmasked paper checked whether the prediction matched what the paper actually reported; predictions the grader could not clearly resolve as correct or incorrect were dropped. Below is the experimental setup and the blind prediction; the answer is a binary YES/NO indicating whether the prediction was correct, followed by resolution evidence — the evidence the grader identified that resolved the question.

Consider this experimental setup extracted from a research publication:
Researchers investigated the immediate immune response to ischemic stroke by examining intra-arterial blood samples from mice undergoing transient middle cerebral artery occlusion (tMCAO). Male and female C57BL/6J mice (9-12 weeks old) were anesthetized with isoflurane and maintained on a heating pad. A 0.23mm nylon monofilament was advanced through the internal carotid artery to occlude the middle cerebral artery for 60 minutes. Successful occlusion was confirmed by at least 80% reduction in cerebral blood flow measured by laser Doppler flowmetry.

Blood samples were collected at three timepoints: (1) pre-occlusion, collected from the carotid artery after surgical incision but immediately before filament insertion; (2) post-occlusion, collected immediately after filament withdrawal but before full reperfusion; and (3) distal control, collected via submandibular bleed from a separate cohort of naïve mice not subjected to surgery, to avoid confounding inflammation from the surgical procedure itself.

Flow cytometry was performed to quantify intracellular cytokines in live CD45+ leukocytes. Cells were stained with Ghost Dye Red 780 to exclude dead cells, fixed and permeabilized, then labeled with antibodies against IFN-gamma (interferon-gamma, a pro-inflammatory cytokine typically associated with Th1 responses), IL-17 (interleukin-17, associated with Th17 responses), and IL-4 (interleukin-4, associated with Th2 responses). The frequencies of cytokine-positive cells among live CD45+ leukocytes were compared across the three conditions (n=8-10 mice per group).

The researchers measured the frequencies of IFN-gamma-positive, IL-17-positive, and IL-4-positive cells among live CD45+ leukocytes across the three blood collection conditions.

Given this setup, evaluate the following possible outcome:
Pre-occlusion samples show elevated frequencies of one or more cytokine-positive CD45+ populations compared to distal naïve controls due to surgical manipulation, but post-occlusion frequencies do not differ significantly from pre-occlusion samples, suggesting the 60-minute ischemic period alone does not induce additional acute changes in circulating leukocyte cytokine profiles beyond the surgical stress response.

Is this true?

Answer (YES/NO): NO